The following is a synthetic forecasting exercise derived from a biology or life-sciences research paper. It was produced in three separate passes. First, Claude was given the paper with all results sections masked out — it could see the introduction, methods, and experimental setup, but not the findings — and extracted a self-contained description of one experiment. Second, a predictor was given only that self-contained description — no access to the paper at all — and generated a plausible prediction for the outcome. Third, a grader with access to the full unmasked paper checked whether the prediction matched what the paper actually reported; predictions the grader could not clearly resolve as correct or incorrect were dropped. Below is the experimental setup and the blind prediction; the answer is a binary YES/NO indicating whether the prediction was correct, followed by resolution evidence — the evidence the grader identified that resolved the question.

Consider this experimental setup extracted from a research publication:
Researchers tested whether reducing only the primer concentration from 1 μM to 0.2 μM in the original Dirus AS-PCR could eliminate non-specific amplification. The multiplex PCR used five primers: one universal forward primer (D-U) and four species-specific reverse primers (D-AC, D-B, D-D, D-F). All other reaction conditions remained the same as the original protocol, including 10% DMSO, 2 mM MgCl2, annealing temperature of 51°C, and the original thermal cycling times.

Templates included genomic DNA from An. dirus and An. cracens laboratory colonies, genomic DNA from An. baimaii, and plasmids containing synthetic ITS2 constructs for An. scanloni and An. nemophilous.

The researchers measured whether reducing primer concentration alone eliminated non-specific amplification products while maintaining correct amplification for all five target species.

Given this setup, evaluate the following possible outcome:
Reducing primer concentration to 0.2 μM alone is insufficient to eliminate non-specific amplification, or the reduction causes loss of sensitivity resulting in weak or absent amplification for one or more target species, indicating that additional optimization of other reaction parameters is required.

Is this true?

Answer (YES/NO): YES